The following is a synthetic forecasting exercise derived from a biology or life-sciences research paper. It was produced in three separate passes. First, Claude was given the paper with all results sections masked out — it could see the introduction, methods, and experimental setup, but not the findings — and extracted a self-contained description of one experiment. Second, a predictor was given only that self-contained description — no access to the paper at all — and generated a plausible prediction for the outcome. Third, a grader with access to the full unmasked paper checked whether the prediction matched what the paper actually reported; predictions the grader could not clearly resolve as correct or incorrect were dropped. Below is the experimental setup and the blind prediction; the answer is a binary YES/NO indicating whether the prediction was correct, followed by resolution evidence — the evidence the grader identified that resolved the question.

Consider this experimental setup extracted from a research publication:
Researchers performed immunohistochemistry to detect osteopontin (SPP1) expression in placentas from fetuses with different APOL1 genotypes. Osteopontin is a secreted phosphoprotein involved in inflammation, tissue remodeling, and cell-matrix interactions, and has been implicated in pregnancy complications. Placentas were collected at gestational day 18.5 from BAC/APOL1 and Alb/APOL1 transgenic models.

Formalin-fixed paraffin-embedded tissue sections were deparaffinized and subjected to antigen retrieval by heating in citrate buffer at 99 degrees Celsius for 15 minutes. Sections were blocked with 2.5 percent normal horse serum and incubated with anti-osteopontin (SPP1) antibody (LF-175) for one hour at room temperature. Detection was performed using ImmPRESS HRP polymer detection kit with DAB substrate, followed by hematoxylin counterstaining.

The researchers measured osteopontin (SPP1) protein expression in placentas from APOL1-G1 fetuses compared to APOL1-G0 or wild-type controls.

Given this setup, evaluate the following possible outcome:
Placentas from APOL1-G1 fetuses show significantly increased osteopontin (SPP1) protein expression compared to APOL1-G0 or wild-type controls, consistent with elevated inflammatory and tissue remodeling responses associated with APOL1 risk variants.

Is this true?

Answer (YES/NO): YES